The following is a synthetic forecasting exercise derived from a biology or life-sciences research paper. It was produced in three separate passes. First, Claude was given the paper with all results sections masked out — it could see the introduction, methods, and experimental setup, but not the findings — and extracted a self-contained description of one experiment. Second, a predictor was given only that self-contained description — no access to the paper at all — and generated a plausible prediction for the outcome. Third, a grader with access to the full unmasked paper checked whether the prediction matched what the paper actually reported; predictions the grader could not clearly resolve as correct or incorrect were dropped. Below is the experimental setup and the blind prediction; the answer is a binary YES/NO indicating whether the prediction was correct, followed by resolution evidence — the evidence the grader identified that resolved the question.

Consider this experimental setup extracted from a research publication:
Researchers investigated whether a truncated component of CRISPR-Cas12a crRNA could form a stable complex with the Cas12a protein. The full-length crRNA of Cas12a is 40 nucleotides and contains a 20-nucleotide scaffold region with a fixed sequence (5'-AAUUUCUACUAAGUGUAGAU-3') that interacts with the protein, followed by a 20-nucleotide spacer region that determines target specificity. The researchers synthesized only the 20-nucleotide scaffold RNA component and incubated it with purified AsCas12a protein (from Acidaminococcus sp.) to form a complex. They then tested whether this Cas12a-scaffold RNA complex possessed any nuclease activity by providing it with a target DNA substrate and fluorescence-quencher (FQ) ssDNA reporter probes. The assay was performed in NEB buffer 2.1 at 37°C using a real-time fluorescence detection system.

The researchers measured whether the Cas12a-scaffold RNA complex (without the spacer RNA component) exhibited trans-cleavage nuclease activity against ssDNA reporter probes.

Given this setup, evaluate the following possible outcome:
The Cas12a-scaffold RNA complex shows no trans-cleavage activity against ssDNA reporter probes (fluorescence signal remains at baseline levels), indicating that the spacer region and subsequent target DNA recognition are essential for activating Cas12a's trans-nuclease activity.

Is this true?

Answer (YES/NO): YES